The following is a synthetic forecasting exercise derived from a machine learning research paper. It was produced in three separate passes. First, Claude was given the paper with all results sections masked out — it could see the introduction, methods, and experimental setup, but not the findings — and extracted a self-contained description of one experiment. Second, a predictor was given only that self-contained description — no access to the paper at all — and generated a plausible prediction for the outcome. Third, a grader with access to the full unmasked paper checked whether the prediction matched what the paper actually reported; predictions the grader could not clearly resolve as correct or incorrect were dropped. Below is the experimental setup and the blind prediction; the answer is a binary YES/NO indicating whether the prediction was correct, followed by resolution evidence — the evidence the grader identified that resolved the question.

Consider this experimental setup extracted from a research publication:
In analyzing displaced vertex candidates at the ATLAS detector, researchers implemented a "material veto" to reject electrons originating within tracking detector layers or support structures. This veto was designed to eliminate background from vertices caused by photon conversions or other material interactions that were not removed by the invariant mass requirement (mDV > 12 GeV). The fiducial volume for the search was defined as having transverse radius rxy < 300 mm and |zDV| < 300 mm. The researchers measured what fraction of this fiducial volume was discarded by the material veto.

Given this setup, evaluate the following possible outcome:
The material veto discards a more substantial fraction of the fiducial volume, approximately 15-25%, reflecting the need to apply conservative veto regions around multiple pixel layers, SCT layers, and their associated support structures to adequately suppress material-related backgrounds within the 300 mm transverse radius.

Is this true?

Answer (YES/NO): NO